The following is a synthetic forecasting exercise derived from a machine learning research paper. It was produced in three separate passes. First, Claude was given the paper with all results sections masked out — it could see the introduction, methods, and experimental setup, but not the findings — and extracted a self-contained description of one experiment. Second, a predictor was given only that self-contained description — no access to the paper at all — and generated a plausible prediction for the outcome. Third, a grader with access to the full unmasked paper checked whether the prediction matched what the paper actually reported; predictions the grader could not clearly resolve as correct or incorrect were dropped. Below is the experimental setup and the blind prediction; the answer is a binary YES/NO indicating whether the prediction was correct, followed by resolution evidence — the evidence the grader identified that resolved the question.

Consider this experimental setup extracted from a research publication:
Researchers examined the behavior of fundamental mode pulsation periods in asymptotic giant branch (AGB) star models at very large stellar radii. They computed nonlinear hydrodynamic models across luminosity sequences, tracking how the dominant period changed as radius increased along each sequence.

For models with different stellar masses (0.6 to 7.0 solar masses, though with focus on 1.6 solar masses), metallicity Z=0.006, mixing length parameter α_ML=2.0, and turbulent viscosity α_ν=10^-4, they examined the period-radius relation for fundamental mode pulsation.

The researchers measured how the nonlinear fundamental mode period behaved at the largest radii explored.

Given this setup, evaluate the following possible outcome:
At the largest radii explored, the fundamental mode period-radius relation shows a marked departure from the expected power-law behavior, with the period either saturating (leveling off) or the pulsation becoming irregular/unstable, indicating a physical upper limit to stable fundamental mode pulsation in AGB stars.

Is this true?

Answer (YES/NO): YES